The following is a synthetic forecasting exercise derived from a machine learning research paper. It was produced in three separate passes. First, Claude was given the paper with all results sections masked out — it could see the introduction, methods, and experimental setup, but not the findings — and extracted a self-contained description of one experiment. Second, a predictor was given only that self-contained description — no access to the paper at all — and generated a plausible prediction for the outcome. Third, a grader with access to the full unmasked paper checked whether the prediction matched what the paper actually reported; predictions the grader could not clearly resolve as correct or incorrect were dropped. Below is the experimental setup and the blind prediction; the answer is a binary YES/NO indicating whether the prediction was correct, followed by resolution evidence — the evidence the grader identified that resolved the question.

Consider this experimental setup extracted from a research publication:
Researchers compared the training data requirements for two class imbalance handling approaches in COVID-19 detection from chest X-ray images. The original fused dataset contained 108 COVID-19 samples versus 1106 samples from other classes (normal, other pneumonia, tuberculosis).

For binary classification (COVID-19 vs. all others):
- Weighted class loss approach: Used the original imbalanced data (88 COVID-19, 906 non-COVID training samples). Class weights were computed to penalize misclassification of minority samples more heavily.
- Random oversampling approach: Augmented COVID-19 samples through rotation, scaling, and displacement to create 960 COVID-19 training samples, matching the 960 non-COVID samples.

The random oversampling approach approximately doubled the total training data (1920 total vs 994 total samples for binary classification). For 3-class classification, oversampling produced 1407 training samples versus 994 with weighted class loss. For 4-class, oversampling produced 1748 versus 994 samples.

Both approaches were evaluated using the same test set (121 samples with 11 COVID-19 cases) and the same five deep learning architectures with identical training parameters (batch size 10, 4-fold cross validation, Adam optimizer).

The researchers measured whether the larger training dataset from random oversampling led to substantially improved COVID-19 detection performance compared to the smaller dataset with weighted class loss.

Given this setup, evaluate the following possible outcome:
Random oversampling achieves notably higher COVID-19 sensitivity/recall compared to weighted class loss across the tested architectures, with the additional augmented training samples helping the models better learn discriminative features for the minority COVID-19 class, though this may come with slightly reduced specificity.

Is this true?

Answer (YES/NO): NO